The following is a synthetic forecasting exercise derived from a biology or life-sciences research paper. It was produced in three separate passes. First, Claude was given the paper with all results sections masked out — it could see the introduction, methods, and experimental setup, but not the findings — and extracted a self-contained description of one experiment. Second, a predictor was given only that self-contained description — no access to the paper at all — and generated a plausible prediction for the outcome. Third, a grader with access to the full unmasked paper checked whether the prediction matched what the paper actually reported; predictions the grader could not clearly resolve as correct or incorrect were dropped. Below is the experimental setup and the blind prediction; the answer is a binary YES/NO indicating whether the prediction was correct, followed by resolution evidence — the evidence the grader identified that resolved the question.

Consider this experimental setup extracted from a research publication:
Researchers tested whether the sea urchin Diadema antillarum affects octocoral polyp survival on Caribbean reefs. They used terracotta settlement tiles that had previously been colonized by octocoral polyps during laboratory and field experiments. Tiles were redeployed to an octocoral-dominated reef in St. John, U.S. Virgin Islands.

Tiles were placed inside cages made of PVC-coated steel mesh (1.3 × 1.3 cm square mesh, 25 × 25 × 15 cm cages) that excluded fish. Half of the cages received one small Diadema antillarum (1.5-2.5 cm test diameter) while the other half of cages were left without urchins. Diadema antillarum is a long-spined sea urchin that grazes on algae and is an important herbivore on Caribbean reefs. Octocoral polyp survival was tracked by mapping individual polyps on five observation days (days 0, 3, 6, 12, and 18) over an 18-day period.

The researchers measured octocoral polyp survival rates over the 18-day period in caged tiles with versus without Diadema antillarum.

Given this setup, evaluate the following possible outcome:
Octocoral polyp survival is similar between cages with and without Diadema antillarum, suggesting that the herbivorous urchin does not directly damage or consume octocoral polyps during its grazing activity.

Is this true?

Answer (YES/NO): NO